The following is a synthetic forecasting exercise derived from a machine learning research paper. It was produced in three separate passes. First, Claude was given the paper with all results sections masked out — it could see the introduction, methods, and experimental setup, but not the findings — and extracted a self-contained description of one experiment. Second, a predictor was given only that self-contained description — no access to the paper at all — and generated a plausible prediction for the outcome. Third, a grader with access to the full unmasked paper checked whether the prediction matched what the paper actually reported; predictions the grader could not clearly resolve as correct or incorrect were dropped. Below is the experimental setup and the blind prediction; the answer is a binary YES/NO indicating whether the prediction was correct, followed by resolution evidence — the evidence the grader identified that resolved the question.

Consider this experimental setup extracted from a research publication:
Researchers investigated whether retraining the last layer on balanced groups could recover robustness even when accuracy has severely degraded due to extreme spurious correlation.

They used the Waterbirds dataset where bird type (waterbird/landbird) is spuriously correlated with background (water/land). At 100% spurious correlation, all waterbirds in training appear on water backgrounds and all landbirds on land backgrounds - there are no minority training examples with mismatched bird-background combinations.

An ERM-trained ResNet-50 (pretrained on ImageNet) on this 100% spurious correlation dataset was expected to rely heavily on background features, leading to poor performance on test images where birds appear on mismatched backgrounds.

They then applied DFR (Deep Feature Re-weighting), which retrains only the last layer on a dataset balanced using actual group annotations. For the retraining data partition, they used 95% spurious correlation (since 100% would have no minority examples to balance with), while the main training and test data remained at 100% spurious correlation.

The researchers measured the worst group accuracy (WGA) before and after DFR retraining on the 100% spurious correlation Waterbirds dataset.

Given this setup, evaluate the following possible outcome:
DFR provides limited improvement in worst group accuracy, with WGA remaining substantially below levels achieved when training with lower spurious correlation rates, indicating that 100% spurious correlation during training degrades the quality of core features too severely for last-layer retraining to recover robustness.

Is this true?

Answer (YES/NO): NO